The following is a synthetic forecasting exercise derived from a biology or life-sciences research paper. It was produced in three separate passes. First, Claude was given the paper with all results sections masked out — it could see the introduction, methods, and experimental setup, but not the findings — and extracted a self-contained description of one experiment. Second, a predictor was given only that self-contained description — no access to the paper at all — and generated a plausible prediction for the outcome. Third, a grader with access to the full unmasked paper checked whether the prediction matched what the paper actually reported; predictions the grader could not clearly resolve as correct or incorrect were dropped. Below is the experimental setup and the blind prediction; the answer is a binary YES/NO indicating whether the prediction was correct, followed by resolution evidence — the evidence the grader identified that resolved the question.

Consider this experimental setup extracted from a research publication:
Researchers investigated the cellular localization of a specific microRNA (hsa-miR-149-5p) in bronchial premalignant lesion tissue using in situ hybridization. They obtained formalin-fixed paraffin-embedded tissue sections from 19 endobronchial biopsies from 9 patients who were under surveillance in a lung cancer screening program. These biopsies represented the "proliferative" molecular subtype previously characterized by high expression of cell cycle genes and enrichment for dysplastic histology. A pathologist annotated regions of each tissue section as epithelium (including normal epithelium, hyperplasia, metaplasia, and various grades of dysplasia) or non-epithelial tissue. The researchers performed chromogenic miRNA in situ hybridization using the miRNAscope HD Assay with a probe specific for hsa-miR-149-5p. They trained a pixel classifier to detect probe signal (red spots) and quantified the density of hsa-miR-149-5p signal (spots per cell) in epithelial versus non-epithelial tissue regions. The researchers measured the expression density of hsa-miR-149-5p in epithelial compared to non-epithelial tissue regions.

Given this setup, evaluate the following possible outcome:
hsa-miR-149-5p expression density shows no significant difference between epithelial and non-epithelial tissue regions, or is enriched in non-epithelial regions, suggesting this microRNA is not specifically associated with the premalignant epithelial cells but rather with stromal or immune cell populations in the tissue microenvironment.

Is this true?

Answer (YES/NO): NO